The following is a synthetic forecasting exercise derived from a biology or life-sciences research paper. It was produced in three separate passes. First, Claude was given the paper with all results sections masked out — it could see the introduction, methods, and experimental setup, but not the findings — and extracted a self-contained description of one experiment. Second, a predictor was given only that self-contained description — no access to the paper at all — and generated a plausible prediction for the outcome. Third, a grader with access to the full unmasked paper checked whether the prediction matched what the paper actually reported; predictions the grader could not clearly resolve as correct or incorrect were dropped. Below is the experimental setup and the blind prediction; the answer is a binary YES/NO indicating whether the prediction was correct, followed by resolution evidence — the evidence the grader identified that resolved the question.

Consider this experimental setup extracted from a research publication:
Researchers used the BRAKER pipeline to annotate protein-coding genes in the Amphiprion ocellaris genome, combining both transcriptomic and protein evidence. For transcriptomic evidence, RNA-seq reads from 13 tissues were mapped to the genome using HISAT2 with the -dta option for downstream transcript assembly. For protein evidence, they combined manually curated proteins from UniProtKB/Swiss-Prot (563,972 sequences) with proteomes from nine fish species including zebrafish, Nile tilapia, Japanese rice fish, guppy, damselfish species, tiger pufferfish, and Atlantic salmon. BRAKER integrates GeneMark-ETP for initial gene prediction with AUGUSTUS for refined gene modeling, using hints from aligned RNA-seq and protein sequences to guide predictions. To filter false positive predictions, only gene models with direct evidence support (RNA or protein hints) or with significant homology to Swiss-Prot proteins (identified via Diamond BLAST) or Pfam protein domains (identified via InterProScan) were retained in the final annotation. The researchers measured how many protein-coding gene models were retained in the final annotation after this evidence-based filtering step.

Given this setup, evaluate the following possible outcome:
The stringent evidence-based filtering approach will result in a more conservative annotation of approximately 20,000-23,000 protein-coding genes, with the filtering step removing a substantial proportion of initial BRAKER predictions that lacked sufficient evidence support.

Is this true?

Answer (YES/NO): NO